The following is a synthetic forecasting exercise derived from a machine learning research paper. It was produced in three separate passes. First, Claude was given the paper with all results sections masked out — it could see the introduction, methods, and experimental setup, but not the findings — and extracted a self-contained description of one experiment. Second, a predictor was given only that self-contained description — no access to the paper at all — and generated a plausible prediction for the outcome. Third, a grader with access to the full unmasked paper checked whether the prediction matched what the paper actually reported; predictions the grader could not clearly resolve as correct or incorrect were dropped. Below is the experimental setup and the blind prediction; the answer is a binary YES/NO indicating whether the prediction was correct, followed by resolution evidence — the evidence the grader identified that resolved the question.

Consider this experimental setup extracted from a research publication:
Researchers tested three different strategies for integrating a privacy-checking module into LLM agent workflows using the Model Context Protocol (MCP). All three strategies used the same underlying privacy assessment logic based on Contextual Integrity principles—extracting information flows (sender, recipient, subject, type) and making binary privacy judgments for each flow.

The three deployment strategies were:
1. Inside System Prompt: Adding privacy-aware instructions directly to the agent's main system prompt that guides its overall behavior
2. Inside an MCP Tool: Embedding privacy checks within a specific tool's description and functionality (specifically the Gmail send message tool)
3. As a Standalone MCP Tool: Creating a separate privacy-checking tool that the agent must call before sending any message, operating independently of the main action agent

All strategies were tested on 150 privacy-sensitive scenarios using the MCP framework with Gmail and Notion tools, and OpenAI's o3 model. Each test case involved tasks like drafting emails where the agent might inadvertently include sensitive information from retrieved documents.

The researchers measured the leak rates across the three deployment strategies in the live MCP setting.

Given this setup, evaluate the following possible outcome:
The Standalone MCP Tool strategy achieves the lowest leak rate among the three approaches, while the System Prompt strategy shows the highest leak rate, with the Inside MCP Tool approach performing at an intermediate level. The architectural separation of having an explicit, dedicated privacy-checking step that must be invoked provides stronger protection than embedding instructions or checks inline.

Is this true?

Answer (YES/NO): NO